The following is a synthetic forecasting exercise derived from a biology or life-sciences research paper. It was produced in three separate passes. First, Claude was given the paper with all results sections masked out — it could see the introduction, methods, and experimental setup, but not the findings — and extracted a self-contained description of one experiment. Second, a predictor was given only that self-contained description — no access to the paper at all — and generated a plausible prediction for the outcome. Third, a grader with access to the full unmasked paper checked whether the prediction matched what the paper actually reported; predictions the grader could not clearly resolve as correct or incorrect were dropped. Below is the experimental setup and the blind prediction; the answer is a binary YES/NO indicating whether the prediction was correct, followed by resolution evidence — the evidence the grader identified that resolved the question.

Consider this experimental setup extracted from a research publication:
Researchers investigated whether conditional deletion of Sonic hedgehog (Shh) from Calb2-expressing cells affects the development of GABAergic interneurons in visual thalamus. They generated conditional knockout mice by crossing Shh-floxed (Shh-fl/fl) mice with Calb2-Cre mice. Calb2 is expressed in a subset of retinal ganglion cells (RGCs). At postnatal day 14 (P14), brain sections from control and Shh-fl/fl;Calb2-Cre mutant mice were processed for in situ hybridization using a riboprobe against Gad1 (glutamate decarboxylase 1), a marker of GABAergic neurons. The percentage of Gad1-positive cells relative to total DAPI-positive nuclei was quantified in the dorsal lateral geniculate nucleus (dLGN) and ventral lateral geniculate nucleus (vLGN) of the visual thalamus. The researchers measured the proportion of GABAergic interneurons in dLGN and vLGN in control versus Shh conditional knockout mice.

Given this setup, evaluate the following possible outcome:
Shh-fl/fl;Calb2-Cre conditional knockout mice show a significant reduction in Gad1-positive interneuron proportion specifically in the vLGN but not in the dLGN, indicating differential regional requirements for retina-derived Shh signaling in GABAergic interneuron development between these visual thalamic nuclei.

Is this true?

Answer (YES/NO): NO